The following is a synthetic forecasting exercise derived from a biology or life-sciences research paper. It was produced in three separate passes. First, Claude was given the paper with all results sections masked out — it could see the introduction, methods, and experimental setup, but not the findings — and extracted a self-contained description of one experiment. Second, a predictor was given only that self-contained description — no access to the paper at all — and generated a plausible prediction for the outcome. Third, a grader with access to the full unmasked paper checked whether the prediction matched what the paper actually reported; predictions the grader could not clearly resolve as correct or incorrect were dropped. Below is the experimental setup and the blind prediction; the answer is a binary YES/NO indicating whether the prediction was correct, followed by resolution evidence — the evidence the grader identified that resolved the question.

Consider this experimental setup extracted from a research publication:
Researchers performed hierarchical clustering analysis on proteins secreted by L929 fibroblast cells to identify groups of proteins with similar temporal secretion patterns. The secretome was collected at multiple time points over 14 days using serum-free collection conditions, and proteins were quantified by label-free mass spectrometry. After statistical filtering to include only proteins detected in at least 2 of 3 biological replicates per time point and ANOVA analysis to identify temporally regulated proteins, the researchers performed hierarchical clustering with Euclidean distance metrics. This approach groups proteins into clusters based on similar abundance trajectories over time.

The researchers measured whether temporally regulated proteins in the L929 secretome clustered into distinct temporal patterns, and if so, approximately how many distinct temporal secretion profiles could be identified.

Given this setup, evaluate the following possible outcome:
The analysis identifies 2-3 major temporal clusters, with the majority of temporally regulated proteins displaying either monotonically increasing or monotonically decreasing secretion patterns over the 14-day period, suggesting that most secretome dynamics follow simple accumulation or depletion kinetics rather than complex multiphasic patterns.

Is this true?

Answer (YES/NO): NO